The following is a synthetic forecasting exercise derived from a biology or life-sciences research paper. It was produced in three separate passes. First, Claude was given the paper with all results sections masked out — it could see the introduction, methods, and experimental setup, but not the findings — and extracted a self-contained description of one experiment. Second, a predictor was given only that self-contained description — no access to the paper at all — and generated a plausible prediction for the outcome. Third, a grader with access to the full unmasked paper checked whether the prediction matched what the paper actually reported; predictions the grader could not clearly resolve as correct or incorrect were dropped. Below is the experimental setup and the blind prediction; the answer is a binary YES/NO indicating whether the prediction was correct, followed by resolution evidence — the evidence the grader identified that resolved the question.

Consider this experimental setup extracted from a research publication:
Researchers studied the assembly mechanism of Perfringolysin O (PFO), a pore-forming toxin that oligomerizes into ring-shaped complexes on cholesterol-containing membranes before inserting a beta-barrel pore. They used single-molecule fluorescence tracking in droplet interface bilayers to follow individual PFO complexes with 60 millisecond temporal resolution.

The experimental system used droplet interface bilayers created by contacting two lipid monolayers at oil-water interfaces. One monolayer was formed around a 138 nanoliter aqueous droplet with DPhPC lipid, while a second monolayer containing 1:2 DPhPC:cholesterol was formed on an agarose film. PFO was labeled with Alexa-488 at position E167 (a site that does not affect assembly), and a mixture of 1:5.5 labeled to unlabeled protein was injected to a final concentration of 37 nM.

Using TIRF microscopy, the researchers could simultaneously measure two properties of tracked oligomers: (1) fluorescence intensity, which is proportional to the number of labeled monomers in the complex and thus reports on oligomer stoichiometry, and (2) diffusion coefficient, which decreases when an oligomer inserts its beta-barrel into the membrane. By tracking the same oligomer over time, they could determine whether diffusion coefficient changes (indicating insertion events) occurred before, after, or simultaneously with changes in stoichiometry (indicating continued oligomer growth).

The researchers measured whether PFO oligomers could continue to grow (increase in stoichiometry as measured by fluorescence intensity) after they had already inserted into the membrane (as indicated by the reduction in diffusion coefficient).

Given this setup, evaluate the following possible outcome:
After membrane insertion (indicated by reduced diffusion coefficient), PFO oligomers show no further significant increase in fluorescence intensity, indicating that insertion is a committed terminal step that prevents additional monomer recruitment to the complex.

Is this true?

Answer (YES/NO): NO